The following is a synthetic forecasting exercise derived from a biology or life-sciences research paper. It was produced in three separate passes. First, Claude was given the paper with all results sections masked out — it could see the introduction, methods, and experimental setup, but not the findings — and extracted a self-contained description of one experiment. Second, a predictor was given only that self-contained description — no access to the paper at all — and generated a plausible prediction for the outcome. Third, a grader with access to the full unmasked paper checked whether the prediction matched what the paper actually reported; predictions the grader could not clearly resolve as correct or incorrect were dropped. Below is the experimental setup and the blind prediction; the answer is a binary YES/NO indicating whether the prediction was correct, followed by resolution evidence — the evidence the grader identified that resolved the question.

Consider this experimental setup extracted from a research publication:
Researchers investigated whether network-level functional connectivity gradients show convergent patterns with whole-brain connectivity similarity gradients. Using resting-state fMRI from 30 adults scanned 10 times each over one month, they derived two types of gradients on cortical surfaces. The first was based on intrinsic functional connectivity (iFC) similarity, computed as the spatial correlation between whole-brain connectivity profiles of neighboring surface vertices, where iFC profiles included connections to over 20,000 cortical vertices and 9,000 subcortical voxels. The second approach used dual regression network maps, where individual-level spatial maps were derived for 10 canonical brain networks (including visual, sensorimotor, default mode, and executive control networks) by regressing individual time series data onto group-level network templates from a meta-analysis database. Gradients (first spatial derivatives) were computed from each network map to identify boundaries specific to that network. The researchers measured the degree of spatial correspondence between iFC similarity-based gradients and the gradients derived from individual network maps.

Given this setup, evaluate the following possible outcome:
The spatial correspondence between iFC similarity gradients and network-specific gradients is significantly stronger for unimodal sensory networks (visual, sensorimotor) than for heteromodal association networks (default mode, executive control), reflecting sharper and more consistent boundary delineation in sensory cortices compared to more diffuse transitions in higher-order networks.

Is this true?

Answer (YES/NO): NO